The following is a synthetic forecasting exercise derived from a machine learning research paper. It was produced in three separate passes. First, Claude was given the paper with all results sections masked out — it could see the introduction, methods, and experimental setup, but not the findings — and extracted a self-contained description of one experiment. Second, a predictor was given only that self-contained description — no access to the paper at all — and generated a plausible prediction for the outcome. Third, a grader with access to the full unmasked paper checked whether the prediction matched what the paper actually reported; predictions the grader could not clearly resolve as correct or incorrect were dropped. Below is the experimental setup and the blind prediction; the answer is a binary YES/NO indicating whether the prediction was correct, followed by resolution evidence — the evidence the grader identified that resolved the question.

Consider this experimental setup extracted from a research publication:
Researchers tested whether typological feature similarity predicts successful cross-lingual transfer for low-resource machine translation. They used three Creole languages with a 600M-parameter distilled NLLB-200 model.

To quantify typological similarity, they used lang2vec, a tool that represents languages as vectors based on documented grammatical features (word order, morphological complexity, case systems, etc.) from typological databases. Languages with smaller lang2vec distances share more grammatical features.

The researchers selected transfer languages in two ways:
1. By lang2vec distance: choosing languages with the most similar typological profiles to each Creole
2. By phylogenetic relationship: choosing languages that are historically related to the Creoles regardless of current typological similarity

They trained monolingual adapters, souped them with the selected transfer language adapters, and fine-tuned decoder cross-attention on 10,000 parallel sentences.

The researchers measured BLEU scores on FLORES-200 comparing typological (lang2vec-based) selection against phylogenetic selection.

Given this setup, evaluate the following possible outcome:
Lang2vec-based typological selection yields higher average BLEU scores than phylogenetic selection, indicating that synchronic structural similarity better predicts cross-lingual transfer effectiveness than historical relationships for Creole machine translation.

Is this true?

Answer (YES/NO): NO